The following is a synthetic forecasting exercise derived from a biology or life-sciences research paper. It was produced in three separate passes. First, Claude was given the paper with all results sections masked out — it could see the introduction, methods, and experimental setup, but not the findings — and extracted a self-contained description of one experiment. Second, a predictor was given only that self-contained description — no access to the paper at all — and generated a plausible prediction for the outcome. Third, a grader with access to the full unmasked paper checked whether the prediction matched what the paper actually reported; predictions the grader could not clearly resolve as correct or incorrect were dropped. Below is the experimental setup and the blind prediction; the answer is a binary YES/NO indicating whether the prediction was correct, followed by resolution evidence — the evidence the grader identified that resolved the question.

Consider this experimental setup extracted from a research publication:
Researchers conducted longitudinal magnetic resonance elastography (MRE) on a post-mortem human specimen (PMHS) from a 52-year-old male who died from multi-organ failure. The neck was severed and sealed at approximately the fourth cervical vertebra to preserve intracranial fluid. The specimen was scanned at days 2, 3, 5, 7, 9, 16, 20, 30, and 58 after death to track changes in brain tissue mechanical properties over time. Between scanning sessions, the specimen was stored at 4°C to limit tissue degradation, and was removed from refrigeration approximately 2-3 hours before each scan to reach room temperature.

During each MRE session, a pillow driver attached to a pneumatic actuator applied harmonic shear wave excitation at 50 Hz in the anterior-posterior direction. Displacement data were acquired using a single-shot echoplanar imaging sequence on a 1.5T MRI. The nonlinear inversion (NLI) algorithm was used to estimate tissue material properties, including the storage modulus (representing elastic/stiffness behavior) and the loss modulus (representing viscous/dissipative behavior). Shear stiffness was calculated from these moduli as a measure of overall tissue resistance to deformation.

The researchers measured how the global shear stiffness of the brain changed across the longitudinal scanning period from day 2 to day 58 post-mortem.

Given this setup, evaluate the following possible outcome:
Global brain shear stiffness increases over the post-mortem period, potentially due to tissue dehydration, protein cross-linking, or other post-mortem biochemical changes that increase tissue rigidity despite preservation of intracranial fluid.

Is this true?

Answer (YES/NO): NO